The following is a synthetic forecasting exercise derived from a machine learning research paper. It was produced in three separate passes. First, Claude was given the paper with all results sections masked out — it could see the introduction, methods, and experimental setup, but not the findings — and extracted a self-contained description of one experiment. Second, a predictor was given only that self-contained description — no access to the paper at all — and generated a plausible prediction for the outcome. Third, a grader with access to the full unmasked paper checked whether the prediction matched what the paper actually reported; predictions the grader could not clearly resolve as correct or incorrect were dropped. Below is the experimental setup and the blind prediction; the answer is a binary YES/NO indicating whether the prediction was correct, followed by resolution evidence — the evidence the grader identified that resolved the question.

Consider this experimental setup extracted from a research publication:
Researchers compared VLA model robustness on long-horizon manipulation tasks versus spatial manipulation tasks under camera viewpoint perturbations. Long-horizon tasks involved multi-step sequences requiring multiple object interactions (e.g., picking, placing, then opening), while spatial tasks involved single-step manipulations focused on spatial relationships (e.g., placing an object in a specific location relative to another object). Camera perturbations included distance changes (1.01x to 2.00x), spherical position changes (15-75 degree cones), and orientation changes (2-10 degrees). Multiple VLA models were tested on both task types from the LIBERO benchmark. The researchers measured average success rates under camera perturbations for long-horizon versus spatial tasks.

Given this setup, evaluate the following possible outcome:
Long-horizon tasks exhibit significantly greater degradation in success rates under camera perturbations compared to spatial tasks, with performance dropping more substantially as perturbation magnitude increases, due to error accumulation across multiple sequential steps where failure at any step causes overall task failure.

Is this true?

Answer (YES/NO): YES